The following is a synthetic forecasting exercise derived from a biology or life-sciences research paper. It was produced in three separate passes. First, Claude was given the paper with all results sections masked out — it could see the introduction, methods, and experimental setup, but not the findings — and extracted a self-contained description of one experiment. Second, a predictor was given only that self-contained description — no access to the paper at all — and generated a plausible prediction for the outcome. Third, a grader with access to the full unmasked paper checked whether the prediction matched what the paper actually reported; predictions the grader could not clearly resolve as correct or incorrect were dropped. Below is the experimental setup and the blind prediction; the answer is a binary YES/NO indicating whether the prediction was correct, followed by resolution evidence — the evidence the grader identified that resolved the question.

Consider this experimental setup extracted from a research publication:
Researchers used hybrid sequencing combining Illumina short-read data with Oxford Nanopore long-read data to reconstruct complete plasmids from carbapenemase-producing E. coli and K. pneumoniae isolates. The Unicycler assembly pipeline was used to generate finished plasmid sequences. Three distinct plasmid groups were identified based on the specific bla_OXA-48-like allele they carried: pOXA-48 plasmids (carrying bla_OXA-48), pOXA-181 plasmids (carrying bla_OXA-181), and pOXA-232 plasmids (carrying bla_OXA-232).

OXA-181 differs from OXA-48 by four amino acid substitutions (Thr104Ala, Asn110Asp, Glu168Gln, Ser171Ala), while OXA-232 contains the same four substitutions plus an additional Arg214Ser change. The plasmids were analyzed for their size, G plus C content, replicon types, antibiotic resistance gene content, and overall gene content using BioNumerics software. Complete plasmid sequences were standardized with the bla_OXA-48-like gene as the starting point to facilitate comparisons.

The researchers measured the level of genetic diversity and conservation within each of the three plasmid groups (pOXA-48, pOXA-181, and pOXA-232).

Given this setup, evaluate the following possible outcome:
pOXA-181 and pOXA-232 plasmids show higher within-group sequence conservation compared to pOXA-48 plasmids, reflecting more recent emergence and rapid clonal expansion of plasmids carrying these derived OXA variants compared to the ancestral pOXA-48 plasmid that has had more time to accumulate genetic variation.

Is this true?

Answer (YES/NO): YES